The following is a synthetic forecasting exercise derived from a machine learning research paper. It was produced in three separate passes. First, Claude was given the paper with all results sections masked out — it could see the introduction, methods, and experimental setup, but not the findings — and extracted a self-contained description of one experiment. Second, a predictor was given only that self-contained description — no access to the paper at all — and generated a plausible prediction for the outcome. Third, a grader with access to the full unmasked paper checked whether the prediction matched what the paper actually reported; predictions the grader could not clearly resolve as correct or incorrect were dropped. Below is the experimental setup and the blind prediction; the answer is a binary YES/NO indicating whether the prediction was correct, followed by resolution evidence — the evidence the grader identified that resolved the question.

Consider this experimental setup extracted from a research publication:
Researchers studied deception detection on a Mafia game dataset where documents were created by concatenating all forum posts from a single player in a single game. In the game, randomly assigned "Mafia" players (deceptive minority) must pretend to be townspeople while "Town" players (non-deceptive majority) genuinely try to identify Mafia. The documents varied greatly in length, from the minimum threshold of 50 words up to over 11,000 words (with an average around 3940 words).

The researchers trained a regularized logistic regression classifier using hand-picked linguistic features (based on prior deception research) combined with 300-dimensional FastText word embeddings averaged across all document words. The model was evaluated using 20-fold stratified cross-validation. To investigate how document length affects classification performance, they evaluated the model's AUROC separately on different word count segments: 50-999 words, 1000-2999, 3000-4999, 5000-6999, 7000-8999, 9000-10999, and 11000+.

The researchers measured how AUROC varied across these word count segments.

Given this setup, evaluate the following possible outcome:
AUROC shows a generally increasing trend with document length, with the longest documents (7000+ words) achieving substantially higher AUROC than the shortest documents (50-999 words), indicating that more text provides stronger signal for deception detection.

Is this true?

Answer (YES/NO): NO